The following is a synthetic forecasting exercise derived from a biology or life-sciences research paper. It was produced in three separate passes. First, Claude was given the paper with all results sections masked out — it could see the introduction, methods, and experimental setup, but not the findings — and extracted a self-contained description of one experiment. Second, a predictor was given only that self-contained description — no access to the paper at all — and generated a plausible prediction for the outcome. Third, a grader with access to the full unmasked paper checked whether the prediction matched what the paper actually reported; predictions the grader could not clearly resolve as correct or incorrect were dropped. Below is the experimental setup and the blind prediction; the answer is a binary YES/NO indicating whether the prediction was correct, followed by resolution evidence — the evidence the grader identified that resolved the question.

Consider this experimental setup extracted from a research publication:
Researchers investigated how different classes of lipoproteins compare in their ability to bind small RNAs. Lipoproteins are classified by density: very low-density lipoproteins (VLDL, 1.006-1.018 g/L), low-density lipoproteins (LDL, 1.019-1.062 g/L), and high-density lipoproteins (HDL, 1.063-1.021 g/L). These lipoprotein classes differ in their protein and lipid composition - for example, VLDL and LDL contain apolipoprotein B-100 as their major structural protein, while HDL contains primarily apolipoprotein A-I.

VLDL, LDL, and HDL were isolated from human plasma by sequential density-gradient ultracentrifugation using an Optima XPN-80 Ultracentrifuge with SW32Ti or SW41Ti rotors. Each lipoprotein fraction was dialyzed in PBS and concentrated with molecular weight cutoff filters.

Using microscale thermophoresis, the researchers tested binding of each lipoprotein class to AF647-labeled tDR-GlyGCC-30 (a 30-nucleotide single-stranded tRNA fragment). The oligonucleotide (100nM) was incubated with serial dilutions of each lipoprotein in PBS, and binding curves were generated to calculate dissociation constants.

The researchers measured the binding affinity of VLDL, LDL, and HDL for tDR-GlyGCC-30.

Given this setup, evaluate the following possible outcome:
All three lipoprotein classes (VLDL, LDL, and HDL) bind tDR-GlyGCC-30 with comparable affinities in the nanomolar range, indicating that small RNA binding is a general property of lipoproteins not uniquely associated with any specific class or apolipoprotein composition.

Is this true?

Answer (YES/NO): NO